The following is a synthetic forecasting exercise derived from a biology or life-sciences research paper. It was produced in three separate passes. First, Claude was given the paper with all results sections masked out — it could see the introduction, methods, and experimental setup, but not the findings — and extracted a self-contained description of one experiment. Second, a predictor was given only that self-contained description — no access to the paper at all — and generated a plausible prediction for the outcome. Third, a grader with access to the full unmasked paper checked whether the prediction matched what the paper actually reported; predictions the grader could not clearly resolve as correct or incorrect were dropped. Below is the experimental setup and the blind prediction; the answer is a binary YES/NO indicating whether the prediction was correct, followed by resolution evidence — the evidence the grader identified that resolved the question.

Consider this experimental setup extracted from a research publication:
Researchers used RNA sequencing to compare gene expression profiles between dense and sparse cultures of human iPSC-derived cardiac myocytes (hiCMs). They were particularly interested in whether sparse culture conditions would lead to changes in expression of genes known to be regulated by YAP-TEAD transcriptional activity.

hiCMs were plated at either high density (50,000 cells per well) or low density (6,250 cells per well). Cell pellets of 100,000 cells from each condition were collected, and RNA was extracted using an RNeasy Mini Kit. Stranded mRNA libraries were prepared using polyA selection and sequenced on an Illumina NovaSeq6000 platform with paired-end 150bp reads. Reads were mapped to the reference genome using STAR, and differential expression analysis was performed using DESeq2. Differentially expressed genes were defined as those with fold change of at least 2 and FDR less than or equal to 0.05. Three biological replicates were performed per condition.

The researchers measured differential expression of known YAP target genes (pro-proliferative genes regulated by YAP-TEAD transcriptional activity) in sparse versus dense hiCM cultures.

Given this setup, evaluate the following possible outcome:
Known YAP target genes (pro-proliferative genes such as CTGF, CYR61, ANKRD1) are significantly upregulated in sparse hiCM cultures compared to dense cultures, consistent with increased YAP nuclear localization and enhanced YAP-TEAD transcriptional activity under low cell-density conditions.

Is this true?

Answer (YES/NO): YES